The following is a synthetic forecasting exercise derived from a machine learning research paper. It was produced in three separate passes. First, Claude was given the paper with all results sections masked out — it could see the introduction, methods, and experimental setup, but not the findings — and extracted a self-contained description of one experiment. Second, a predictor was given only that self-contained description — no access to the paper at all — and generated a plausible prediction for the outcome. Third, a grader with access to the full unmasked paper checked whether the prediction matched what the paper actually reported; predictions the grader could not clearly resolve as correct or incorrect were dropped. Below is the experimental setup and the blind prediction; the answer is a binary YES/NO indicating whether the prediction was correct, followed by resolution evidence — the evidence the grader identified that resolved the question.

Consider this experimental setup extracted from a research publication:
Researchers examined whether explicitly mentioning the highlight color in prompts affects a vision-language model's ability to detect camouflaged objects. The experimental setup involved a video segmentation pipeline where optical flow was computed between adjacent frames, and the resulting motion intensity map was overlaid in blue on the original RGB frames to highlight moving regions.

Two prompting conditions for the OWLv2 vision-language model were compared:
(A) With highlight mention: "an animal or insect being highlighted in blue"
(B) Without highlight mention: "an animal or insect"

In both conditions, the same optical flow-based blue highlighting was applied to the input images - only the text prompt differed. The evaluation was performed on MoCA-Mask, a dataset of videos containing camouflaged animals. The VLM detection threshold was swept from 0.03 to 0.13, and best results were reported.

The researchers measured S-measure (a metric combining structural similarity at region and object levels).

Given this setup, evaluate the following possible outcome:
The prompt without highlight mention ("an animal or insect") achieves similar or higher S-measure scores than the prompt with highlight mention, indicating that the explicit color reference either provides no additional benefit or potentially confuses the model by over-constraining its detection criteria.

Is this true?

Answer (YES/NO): NO